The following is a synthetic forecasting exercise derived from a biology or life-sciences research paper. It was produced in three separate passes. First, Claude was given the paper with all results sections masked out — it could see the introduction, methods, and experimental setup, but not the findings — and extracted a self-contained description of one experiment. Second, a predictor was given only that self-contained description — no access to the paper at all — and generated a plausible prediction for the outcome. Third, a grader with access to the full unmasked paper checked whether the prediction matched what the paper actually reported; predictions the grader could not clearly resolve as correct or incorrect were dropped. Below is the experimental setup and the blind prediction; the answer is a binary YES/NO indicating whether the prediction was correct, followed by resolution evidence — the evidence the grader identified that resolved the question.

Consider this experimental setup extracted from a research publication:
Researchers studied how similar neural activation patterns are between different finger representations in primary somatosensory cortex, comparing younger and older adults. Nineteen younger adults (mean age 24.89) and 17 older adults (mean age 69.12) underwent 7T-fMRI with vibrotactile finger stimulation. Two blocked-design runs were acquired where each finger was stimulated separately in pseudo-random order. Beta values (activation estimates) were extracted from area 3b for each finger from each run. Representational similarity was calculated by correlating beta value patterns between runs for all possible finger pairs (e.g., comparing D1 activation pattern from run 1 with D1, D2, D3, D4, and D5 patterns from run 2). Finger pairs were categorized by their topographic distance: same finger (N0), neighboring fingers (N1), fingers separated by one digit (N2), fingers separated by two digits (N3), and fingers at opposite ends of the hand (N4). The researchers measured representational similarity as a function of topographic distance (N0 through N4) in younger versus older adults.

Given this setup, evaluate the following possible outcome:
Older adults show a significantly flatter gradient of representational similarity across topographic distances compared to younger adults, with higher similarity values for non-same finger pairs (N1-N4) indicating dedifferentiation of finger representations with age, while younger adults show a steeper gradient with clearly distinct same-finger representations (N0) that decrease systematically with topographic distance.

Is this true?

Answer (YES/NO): NO